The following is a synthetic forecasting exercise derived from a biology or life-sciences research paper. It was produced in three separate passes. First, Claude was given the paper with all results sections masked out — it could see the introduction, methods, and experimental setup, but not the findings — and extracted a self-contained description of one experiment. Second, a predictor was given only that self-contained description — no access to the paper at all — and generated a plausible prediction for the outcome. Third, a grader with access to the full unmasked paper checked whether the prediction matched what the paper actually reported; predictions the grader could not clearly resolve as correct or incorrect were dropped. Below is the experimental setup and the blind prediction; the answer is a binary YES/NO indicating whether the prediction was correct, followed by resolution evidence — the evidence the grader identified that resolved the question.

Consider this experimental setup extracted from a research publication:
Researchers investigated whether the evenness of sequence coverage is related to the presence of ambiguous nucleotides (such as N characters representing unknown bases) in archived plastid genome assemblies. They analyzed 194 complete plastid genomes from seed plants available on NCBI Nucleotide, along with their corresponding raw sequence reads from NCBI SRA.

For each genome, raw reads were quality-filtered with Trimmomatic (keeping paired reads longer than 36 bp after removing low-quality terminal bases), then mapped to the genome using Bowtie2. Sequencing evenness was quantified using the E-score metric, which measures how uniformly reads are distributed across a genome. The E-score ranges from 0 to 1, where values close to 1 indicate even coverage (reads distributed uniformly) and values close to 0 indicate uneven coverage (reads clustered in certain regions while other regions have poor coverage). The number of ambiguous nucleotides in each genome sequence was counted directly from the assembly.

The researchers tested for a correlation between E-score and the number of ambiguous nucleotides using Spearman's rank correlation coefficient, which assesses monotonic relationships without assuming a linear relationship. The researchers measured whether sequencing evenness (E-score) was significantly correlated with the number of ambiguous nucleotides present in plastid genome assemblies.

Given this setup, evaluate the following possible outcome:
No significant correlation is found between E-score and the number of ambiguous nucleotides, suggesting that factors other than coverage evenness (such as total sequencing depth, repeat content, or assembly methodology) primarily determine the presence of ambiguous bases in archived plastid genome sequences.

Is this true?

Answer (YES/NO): NO